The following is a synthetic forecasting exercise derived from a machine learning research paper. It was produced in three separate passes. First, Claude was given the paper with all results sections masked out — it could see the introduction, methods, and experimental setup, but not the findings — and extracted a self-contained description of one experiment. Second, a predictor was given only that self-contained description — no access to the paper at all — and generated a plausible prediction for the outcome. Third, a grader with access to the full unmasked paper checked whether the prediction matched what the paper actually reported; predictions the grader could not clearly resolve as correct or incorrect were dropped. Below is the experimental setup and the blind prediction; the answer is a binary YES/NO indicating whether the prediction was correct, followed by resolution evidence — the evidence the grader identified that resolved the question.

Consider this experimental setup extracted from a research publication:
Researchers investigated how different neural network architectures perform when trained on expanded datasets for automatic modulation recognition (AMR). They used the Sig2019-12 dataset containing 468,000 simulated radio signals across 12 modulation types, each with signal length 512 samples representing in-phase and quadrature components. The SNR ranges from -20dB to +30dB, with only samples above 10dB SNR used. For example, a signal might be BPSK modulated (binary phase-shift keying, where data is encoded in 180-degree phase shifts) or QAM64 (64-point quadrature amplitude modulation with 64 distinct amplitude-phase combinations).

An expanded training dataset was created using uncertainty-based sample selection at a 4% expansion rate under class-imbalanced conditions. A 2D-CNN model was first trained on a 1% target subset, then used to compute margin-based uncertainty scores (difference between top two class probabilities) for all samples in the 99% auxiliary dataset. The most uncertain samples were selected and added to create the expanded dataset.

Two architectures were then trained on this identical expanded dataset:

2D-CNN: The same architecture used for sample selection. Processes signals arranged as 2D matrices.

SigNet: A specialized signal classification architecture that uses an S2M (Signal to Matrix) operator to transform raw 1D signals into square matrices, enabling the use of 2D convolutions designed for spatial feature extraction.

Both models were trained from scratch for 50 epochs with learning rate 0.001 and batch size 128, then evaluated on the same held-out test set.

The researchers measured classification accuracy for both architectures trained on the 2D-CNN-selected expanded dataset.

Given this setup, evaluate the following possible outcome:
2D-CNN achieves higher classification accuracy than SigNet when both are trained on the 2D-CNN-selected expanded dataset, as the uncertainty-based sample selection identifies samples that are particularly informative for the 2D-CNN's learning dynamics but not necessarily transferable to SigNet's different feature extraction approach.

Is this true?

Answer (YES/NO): NO